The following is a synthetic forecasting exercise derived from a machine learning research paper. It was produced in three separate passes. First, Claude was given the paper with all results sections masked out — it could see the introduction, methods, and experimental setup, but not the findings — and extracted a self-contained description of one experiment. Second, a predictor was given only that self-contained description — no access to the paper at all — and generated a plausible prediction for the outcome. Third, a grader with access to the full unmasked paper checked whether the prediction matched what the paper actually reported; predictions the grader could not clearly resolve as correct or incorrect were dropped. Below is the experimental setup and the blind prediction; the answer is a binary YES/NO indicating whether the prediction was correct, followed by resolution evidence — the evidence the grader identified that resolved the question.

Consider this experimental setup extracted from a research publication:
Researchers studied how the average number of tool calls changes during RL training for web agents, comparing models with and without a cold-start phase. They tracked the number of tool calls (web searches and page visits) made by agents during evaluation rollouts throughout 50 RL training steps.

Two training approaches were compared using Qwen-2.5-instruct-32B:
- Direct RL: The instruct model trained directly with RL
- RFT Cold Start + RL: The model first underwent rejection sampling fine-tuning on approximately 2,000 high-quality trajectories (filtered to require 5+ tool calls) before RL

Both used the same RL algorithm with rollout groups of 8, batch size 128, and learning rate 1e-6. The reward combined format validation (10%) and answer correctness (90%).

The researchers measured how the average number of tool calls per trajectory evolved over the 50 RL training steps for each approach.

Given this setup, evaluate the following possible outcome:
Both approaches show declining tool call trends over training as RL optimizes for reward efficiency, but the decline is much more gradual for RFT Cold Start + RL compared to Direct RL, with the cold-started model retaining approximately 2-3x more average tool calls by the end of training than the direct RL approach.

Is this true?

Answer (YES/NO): NO